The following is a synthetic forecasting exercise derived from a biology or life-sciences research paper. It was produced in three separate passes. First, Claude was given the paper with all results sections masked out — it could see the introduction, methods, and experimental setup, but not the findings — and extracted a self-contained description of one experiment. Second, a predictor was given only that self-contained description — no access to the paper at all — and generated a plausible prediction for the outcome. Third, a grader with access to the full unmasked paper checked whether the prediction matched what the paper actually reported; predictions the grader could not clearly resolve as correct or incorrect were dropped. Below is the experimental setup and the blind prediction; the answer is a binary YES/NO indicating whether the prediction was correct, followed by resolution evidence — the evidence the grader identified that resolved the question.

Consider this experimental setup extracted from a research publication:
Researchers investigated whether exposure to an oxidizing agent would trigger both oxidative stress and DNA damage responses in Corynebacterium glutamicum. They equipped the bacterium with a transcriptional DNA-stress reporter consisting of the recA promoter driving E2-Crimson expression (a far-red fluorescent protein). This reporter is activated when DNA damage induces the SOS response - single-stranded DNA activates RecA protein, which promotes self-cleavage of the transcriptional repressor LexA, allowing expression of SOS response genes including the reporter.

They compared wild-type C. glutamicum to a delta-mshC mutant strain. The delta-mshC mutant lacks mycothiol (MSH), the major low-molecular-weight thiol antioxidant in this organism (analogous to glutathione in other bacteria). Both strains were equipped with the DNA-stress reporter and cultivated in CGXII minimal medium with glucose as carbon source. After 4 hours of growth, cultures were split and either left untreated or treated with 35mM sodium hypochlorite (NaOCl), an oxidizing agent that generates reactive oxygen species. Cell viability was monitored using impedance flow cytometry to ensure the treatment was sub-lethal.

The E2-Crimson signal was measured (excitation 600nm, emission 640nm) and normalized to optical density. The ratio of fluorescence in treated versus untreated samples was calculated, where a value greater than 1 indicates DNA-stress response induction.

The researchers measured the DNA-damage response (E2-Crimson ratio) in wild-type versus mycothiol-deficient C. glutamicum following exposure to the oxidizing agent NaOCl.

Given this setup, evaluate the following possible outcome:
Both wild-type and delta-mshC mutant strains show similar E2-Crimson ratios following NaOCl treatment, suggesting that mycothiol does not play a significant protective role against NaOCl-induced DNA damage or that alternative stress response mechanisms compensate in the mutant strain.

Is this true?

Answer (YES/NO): NO